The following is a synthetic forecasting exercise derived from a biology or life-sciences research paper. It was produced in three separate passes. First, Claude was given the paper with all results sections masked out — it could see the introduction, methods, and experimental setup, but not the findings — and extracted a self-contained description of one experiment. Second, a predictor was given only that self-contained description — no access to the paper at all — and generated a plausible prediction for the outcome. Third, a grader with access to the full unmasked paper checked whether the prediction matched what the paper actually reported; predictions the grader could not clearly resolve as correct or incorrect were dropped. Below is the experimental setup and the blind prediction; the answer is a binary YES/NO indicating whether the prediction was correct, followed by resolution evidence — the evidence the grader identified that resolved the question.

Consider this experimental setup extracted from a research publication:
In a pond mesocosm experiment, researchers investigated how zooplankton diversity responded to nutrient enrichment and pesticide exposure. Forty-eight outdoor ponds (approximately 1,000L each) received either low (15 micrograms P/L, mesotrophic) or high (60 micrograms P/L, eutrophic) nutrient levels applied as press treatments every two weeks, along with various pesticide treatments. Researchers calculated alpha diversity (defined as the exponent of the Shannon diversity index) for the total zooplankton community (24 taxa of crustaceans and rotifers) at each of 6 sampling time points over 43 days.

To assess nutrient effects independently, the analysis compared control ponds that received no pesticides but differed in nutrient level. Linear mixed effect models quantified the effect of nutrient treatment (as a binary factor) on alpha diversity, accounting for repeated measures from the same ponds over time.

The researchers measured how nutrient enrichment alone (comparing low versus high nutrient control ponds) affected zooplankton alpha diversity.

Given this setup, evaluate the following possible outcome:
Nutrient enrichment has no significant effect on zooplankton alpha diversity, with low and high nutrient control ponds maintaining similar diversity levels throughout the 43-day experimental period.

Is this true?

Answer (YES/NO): YES